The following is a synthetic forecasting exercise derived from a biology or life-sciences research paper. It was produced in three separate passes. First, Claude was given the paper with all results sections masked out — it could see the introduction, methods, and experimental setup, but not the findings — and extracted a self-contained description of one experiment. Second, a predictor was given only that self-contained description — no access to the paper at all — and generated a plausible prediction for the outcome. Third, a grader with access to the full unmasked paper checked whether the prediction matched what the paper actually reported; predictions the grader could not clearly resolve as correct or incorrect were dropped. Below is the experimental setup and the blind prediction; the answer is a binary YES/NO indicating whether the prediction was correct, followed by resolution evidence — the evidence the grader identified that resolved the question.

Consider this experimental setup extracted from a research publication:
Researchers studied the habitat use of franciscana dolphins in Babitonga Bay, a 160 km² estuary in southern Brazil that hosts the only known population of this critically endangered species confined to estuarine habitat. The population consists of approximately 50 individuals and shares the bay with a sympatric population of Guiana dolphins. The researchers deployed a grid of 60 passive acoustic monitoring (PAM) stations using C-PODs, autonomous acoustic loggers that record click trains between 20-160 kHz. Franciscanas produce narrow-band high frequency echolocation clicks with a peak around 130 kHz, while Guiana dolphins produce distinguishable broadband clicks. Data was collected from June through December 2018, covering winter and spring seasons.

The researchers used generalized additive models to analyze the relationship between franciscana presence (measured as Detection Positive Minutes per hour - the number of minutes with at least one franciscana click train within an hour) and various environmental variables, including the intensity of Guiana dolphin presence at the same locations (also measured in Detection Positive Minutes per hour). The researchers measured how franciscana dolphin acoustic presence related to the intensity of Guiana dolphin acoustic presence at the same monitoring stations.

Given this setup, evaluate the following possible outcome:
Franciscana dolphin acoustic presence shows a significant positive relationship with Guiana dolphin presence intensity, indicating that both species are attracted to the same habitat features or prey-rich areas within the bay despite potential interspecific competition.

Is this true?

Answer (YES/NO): NO